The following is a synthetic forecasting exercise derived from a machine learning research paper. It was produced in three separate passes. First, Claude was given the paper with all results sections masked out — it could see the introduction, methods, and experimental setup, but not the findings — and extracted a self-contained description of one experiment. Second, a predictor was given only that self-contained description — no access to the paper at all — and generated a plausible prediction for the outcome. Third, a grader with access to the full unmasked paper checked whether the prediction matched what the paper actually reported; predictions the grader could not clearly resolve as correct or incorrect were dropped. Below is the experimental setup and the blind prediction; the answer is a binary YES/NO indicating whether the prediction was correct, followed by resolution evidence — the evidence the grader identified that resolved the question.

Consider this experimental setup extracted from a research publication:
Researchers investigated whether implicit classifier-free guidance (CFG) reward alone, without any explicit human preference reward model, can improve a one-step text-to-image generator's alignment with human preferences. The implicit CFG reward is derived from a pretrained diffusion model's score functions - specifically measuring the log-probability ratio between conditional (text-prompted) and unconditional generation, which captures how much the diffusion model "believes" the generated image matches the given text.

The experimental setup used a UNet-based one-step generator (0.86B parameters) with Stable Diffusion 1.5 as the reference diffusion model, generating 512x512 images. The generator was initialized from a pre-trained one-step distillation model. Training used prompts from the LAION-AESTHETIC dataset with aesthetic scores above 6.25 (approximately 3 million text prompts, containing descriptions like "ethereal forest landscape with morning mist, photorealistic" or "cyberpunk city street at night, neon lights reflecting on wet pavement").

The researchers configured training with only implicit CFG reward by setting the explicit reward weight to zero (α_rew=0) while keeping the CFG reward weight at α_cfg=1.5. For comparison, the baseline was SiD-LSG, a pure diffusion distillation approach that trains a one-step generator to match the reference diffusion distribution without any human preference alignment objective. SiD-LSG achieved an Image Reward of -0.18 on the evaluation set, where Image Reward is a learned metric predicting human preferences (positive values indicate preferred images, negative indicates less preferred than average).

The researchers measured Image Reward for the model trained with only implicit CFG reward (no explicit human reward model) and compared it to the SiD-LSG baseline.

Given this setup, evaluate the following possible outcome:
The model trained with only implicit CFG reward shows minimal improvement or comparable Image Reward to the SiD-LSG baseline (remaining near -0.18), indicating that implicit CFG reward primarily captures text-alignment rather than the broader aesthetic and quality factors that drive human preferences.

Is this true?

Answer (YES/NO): NO